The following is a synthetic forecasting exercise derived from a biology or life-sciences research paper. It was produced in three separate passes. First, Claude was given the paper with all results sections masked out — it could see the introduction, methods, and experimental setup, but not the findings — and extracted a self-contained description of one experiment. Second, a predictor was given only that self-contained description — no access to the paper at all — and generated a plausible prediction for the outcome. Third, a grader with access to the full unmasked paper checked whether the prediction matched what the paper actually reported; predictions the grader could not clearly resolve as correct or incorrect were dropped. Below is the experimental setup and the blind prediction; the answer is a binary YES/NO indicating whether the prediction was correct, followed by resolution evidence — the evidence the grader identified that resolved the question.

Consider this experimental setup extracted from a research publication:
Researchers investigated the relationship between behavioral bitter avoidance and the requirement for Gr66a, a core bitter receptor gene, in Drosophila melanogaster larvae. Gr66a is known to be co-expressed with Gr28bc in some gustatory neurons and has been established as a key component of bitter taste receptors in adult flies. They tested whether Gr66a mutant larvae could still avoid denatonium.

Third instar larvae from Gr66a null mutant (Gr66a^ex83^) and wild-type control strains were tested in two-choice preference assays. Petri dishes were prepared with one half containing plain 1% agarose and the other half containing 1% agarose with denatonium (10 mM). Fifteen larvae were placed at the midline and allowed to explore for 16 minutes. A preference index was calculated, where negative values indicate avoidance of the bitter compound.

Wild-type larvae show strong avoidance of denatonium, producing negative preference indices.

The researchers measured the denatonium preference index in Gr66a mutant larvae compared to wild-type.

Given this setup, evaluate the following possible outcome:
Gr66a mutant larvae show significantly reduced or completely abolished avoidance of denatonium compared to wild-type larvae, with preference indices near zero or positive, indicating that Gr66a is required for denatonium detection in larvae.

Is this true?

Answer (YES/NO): NO